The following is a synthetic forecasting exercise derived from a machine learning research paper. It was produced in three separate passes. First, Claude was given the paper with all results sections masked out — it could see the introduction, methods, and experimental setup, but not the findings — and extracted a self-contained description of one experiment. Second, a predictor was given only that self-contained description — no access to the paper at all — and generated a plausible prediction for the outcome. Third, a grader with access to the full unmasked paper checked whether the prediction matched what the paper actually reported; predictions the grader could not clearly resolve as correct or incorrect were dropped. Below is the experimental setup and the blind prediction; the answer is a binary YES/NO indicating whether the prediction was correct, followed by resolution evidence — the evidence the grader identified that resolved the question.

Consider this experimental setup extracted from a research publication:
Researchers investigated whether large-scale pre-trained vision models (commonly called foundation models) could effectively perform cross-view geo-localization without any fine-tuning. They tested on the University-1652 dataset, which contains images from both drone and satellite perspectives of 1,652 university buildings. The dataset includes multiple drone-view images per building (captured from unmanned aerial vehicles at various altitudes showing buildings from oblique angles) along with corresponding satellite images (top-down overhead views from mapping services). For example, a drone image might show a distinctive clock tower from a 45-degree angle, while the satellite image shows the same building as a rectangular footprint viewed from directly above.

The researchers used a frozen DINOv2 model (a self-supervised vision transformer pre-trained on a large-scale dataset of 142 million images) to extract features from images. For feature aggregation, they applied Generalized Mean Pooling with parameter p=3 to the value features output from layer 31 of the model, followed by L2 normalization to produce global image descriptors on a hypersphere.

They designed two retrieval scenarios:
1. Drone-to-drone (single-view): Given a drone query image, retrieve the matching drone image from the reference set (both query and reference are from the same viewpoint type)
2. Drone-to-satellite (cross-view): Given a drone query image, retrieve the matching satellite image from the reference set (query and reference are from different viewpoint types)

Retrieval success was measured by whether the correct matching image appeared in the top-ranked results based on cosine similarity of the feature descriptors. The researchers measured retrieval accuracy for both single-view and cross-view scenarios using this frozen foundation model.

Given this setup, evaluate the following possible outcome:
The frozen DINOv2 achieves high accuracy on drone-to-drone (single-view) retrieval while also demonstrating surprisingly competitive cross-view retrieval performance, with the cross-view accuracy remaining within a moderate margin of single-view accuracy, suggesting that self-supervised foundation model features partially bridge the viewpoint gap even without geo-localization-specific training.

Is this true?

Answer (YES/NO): NO